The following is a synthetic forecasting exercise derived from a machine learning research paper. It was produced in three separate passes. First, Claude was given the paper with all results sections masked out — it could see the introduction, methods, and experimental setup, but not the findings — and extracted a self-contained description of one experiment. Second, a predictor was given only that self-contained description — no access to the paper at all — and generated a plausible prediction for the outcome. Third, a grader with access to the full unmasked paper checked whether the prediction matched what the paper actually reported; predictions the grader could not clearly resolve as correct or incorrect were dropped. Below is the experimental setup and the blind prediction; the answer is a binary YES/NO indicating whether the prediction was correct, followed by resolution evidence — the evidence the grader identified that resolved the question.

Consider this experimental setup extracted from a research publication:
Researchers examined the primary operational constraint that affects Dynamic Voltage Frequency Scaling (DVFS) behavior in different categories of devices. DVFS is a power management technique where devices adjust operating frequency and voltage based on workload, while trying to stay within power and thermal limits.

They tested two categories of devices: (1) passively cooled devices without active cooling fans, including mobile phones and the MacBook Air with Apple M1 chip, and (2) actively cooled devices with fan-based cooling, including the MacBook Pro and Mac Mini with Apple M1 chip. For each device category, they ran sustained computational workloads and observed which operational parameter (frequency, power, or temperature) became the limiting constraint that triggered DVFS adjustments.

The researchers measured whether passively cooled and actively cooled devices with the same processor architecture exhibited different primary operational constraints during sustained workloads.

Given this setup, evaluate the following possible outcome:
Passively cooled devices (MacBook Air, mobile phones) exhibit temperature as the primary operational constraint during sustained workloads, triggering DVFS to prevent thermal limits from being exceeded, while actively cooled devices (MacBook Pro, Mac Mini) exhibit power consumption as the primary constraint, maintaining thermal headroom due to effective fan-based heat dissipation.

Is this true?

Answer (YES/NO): NO